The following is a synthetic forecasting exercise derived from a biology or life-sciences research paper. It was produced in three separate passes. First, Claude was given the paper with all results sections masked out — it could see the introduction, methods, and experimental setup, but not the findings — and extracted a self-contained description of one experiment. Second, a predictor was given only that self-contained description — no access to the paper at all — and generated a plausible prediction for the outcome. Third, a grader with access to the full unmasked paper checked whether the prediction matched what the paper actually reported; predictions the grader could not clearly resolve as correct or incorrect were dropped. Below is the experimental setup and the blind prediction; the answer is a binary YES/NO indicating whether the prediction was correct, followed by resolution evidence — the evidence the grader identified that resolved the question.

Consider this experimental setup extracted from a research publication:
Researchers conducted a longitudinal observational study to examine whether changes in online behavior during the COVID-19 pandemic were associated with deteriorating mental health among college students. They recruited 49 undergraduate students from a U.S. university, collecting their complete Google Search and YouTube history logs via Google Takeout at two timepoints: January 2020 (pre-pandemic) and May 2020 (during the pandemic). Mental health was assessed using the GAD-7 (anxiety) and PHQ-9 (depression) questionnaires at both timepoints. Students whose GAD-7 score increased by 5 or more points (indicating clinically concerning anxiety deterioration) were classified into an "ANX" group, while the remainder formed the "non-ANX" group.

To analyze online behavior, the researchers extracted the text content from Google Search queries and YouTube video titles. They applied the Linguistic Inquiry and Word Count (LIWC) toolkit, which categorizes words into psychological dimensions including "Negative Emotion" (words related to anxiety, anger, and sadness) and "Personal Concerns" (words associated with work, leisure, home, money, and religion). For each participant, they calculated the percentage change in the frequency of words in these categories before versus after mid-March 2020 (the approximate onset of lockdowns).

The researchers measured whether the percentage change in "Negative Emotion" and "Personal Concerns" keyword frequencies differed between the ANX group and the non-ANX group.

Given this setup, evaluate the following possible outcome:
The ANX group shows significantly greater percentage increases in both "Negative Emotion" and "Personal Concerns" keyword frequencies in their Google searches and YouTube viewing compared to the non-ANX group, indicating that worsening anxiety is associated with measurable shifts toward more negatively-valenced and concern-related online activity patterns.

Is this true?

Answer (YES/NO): YES